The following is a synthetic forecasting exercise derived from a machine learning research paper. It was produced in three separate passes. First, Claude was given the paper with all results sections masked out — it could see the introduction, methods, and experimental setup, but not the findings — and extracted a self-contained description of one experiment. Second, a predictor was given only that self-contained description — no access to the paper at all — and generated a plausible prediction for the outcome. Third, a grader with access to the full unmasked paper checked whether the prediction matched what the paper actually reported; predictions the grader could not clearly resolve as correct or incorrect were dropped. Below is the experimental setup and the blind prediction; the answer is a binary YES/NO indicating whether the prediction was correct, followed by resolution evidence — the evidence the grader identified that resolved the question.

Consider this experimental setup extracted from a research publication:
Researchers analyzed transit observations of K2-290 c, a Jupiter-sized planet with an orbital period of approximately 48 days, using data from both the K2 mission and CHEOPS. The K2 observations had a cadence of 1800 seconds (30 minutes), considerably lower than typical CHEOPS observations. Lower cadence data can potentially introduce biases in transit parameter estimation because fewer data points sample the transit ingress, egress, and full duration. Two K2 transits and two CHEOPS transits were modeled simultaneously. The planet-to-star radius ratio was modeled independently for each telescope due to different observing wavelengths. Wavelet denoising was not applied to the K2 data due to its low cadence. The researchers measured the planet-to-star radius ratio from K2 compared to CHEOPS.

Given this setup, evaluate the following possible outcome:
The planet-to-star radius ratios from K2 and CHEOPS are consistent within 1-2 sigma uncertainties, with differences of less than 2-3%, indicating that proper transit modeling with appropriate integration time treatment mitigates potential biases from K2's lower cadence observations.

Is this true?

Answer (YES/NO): YES